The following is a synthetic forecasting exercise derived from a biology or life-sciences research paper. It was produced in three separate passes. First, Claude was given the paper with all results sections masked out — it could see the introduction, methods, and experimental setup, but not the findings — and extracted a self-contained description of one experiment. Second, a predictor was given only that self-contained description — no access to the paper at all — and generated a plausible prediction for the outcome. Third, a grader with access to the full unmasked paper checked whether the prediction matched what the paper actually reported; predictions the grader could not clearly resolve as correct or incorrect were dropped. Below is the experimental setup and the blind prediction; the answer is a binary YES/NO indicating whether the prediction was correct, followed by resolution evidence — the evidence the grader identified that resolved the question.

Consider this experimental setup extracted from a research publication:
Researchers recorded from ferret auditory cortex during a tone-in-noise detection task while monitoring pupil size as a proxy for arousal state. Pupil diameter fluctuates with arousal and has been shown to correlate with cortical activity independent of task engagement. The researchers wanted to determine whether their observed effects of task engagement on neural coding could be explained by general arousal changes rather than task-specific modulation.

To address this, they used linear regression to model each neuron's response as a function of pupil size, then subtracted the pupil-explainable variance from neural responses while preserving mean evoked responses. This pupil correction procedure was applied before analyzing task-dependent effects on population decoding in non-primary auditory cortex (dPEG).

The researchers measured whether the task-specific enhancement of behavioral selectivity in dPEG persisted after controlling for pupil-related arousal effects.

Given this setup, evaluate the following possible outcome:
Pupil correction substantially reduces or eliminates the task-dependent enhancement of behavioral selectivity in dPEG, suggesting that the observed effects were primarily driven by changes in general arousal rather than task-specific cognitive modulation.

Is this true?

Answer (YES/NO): NO